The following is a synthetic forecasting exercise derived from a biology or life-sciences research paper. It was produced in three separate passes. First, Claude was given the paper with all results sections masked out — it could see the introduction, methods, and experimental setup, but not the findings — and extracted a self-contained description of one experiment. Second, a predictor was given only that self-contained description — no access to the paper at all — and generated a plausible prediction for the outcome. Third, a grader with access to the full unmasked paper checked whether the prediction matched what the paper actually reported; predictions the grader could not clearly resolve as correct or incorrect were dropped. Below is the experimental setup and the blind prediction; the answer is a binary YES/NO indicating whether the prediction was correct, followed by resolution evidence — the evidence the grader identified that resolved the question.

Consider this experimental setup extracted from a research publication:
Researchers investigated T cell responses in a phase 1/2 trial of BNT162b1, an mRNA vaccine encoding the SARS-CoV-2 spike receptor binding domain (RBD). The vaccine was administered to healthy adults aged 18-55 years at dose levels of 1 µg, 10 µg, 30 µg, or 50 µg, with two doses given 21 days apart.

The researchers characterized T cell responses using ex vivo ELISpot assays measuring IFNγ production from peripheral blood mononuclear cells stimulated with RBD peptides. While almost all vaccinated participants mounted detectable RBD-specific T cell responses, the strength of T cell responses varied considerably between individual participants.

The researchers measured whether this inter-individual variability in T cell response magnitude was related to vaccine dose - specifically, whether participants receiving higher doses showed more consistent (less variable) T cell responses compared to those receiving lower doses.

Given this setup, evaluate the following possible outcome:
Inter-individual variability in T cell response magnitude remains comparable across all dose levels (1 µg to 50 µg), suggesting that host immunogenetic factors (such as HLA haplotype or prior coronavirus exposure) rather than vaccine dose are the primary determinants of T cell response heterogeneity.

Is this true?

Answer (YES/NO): NO